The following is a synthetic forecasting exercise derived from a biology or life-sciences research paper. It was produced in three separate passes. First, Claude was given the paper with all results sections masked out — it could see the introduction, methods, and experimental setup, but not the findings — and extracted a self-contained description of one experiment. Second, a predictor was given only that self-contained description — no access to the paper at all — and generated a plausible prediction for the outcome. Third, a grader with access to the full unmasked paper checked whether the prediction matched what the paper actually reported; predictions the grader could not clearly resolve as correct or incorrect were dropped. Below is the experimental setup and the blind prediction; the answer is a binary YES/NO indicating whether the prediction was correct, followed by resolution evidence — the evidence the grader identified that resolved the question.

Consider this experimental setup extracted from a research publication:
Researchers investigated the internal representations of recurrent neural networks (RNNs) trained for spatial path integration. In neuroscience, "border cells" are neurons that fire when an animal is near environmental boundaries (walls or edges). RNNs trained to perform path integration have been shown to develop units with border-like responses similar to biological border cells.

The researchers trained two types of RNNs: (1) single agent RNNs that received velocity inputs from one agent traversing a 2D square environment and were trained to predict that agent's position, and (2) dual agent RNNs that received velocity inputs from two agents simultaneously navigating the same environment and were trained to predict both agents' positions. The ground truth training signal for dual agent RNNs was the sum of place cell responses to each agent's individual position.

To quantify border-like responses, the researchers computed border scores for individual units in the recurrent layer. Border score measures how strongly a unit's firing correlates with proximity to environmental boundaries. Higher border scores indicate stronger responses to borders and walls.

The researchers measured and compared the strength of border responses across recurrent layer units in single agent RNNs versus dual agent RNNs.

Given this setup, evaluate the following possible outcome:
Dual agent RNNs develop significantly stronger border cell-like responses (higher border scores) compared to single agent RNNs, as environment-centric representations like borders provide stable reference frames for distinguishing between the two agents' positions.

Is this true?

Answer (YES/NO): YES